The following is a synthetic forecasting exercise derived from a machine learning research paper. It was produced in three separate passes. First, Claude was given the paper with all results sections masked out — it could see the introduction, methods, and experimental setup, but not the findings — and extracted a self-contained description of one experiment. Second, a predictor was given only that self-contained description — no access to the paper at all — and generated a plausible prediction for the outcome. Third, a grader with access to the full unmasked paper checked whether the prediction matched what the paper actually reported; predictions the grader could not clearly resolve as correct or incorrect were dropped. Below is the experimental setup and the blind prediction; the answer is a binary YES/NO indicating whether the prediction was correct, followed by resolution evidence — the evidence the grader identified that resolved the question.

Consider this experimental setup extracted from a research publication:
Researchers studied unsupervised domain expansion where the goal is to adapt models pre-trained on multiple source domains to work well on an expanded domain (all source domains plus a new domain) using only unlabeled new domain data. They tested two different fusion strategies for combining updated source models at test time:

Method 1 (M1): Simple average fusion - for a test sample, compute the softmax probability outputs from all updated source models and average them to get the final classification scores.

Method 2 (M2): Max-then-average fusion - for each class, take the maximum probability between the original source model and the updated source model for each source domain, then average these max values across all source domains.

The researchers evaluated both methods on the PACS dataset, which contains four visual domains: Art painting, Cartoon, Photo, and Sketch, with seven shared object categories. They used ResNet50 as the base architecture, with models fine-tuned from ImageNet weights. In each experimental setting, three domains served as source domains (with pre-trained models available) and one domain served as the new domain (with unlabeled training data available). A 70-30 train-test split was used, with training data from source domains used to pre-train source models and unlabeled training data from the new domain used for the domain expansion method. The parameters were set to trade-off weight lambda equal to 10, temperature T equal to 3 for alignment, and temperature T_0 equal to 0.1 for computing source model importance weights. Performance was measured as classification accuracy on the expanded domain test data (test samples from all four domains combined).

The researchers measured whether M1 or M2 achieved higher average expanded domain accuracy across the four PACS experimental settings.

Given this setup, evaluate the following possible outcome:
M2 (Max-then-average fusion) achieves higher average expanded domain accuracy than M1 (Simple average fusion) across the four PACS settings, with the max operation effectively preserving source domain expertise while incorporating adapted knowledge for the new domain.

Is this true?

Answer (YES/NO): NO